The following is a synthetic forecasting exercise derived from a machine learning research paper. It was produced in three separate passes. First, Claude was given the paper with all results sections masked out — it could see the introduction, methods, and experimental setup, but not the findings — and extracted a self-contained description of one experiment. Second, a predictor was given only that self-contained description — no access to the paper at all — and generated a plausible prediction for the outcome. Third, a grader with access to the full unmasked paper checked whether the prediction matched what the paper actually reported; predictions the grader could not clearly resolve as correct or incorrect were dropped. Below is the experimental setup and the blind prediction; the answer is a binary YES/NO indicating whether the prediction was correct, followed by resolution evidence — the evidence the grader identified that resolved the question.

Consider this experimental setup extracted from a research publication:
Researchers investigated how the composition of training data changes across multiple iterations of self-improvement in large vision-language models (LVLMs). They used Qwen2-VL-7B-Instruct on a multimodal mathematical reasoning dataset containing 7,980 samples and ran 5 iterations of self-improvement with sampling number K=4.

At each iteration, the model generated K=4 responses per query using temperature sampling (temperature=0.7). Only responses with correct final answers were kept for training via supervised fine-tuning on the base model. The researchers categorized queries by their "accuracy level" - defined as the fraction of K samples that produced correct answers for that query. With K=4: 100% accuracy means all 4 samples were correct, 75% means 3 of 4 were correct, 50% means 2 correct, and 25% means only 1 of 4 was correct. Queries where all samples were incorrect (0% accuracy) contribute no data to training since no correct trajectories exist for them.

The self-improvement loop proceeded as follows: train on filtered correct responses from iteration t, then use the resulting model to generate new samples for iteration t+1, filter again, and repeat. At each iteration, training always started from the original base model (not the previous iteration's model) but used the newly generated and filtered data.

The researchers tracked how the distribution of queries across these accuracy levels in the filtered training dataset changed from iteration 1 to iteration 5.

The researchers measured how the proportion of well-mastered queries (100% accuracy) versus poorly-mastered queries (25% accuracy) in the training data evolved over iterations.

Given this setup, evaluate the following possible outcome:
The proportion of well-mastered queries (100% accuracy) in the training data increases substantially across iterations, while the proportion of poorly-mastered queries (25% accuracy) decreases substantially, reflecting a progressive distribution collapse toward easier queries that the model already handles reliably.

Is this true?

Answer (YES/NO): YES